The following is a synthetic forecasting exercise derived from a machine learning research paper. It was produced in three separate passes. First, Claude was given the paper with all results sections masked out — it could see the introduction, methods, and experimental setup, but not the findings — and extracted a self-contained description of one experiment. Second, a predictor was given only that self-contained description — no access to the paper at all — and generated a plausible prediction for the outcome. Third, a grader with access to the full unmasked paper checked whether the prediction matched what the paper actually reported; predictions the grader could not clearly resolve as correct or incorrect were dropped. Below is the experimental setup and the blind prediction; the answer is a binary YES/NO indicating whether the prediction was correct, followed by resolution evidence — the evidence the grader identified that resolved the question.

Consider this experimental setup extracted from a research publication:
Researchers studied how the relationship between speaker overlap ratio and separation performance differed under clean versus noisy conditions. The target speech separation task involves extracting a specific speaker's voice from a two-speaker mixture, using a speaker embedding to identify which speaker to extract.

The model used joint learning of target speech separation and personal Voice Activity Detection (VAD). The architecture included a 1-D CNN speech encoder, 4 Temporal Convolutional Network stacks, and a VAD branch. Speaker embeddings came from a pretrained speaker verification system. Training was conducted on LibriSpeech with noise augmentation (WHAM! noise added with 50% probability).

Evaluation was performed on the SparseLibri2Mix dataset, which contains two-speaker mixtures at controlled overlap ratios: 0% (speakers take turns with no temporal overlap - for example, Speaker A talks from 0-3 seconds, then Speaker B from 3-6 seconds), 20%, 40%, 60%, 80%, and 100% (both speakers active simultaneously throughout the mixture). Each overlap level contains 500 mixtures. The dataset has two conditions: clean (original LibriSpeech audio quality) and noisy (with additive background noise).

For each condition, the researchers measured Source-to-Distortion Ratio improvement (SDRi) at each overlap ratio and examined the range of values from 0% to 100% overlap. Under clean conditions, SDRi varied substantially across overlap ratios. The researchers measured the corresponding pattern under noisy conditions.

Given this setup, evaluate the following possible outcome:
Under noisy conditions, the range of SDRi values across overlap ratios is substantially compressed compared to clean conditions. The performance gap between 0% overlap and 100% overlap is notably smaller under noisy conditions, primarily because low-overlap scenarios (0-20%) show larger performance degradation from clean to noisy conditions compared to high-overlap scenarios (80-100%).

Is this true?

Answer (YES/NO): YES